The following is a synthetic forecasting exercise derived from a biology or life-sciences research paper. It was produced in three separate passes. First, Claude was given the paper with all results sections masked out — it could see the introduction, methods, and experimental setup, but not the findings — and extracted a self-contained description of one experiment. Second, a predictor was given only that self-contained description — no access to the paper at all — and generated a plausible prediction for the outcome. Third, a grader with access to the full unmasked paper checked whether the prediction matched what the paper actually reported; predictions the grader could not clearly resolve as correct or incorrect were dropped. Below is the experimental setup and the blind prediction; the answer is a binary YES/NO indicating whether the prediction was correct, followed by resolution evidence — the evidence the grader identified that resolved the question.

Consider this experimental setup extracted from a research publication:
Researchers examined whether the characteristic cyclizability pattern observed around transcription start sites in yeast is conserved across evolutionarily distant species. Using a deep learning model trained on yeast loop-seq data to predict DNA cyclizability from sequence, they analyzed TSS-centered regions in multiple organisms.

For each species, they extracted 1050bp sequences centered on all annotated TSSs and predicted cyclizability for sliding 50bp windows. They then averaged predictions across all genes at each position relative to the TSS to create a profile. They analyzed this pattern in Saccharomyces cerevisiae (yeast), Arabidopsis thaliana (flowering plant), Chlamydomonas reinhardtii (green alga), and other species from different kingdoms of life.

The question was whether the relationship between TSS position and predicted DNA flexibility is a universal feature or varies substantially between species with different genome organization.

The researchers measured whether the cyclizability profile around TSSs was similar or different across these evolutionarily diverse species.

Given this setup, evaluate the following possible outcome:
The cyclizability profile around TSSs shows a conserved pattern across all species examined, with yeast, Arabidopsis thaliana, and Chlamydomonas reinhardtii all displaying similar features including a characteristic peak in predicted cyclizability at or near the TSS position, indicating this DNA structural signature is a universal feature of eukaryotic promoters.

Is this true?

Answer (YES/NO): NO